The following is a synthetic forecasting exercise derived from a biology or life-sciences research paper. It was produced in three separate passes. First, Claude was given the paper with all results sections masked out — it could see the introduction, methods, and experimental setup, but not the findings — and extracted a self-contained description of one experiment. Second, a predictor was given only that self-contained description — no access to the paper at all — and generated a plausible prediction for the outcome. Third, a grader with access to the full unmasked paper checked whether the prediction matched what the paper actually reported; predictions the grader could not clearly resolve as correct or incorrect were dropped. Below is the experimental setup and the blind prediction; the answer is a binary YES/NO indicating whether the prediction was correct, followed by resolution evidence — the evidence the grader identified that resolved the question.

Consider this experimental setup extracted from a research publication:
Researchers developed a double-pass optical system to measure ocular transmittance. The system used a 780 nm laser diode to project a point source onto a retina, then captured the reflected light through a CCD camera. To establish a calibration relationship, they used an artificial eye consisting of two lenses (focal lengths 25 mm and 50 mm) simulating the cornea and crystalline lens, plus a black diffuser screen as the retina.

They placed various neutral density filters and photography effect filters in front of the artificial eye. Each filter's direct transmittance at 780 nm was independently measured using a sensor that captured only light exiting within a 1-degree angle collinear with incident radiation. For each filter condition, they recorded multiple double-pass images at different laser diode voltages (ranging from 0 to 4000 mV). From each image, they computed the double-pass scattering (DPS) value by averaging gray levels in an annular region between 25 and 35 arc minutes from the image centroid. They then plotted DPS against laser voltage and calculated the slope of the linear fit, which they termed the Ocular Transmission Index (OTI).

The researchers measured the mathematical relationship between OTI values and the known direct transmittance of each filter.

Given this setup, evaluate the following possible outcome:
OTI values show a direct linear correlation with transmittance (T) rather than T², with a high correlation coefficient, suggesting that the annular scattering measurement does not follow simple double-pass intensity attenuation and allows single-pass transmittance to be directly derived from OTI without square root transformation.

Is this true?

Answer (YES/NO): NO